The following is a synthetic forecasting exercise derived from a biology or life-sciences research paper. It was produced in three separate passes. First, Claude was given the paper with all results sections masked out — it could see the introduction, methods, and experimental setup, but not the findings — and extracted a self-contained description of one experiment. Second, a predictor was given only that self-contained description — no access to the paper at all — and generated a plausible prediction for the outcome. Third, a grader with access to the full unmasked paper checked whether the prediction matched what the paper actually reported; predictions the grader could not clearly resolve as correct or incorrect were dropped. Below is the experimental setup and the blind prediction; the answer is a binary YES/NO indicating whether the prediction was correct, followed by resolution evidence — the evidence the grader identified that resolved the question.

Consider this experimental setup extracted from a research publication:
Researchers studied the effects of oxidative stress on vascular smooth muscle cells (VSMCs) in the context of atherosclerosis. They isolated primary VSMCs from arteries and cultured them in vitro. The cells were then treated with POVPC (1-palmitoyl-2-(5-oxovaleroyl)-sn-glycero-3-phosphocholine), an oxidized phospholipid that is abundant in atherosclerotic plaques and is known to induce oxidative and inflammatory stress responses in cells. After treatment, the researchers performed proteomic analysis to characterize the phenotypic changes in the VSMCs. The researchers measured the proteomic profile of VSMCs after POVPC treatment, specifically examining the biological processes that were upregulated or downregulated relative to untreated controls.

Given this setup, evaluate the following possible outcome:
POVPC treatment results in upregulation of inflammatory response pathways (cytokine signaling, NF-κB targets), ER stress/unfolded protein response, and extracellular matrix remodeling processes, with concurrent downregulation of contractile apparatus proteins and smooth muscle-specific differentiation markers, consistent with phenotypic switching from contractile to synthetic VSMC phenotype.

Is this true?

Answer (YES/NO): NO